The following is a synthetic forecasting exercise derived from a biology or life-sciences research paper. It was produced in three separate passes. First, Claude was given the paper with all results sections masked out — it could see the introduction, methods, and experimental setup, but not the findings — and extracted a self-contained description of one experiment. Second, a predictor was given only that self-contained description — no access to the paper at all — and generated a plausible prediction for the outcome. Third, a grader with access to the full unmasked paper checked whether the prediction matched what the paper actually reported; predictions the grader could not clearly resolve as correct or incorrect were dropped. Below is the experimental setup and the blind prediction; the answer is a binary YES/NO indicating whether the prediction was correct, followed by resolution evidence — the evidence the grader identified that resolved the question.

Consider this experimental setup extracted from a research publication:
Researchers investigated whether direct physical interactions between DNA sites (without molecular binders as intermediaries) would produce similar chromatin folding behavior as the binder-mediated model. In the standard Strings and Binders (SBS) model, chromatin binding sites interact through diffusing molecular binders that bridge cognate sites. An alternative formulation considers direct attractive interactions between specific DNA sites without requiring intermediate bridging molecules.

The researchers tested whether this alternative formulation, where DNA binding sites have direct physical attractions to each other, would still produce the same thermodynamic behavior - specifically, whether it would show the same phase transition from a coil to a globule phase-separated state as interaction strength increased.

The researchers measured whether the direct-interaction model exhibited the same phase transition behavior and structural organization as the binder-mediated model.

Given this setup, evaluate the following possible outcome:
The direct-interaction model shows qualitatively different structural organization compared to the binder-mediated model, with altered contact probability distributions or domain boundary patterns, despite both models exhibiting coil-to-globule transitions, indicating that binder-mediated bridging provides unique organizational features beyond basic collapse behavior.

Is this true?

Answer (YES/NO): NO